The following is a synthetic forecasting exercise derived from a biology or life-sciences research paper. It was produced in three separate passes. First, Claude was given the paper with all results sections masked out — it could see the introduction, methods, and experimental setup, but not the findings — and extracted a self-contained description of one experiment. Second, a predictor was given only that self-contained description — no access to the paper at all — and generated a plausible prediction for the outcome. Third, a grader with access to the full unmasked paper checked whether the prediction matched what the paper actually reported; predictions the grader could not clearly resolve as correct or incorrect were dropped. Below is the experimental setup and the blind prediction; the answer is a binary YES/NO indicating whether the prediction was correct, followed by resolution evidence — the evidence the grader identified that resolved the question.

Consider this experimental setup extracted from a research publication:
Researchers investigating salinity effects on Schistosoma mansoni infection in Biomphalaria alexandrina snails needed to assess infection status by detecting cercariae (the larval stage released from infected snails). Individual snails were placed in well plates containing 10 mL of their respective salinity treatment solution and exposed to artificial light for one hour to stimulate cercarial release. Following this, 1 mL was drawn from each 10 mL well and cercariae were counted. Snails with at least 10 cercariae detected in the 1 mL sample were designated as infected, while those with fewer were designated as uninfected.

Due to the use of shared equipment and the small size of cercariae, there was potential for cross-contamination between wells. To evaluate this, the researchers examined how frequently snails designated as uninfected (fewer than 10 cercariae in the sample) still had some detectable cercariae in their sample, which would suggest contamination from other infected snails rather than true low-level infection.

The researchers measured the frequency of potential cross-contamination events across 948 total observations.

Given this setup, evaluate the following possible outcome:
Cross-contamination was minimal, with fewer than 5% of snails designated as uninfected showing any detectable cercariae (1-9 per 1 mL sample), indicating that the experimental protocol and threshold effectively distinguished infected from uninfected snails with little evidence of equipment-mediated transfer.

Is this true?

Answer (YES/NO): YES